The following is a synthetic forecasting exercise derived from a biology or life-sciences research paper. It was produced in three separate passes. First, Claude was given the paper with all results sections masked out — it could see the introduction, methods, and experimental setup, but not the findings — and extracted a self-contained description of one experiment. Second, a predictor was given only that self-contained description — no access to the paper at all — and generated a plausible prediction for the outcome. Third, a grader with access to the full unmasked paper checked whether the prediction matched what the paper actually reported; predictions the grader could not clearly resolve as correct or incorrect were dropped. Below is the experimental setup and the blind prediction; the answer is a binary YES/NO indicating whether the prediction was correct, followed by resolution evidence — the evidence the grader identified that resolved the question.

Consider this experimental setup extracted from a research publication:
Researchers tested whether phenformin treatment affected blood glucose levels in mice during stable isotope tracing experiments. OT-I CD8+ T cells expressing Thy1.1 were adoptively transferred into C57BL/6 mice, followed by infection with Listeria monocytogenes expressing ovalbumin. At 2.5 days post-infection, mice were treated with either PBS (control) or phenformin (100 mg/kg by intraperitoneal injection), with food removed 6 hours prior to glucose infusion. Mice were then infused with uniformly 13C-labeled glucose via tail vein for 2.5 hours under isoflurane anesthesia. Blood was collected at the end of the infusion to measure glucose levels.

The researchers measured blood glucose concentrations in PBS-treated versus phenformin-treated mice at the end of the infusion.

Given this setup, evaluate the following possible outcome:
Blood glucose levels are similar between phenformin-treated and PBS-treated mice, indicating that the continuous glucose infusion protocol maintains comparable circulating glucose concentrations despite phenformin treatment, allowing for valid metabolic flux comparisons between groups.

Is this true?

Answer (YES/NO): YES